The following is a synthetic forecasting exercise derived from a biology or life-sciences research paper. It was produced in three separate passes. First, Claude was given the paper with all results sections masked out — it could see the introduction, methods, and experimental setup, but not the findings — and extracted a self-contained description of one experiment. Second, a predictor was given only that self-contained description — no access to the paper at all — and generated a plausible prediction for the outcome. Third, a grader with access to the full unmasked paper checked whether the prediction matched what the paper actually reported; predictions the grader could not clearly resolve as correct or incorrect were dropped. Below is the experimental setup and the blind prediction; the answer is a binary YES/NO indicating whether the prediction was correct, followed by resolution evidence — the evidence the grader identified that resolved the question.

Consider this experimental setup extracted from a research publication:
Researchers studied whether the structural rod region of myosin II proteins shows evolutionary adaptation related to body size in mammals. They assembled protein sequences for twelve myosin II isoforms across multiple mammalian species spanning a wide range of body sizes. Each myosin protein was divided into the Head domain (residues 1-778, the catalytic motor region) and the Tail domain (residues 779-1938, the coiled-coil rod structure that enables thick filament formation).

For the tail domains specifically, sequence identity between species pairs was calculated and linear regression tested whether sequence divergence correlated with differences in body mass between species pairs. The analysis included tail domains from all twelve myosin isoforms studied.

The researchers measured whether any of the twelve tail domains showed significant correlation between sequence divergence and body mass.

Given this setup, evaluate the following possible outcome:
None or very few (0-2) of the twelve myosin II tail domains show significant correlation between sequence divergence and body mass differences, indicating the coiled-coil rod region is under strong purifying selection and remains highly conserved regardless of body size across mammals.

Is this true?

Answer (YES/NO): YES